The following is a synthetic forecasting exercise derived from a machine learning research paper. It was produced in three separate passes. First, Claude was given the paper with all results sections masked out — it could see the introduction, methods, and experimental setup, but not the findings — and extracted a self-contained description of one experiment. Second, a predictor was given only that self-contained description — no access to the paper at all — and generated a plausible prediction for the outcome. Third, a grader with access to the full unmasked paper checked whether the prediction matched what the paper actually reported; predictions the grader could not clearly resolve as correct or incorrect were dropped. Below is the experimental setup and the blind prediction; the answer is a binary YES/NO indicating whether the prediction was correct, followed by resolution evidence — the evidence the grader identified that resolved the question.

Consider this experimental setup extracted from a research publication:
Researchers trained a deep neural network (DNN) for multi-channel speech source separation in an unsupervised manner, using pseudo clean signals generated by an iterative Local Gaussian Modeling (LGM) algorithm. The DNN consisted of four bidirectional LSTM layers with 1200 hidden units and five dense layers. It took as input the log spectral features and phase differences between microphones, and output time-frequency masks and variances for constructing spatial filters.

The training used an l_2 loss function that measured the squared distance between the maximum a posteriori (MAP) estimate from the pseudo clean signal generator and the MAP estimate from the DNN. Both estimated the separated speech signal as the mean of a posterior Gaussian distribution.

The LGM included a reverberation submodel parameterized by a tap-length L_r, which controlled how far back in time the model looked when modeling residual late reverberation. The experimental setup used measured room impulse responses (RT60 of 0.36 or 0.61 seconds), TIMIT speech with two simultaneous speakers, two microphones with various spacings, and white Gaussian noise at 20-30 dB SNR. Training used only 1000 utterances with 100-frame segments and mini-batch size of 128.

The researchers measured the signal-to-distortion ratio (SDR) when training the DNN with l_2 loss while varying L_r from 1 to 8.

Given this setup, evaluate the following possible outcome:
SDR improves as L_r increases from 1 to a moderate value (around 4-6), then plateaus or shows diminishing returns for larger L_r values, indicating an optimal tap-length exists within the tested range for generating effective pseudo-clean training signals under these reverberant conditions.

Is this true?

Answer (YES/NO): NO